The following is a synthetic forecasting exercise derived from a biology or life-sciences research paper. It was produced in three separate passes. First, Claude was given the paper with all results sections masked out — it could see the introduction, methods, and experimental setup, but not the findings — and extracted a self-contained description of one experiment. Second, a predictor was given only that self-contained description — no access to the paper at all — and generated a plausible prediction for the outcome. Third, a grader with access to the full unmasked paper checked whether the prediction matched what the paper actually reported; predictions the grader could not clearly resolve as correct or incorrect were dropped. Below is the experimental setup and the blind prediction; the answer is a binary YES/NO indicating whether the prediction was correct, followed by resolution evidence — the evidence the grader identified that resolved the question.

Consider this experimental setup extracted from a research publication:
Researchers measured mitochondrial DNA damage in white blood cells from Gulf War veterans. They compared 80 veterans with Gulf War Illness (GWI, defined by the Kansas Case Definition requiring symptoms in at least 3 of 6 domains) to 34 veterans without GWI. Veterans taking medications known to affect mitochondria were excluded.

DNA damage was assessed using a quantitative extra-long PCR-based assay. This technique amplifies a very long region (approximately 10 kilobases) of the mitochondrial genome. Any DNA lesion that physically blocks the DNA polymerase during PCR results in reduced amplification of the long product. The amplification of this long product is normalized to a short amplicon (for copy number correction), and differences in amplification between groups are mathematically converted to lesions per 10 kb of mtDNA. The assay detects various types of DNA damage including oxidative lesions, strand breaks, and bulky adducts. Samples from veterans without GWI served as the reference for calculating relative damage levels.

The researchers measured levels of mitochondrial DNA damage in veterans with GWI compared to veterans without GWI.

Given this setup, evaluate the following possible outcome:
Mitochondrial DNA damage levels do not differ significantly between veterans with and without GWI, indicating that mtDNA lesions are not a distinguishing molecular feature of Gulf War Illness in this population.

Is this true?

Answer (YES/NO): YES